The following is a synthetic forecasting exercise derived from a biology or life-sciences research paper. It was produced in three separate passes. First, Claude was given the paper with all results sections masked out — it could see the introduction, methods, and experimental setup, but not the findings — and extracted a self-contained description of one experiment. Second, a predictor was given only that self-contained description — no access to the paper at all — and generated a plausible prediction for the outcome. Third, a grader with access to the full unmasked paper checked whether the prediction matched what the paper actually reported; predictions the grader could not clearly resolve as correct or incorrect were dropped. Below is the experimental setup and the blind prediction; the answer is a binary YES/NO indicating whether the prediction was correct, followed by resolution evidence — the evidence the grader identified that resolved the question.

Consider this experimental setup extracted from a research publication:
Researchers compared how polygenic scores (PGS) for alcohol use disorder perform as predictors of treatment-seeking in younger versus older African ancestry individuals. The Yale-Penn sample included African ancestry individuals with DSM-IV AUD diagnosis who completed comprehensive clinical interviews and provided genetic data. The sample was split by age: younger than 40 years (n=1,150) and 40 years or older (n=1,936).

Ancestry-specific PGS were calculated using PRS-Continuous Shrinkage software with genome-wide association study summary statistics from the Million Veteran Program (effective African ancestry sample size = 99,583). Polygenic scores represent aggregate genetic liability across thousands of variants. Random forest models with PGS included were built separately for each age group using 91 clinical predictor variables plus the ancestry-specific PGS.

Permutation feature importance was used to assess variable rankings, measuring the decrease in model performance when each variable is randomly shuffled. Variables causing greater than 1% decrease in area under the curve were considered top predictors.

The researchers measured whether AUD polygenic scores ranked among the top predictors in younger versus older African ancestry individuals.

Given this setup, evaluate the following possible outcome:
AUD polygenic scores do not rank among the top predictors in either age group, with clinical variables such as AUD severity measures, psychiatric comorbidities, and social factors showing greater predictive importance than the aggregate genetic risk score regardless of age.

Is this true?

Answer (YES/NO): YES